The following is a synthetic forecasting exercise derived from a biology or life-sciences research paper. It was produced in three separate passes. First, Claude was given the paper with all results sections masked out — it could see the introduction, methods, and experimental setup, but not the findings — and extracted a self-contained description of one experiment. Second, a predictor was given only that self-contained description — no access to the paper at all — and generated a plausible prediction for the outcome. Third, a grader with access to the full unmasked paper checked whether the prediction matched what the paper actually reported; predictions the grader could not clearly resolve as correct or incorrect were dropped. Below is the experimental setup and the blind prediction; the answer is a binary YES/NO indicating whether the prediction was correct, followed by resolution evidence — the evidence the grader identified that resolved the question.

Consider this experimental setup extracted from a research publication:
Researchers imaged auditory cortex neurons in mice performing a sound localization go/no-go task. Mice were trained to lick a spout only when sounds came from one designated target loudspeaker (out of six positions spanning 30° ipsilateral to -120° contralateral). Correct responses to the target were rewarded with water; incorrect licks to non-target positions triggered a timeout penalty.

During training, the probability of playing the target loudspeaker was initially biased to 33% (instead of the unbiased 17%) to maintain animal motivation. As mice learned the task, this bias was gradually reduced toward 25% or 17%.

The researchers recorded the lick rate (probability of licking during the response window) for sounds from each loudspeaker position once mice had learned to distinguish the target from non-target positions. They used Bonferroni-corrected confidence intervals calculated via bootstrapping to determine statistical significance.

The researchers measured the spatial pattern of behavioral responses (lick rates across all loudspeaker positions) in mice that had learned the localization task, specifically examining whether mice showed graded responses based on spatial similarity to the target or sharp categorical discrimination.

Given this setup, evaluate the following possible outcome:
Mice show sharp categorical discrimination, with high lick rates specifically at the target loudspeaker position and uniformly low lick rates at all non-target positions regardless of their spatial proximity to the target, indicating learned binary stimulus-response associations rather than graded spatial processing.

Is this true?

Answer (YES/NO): NO